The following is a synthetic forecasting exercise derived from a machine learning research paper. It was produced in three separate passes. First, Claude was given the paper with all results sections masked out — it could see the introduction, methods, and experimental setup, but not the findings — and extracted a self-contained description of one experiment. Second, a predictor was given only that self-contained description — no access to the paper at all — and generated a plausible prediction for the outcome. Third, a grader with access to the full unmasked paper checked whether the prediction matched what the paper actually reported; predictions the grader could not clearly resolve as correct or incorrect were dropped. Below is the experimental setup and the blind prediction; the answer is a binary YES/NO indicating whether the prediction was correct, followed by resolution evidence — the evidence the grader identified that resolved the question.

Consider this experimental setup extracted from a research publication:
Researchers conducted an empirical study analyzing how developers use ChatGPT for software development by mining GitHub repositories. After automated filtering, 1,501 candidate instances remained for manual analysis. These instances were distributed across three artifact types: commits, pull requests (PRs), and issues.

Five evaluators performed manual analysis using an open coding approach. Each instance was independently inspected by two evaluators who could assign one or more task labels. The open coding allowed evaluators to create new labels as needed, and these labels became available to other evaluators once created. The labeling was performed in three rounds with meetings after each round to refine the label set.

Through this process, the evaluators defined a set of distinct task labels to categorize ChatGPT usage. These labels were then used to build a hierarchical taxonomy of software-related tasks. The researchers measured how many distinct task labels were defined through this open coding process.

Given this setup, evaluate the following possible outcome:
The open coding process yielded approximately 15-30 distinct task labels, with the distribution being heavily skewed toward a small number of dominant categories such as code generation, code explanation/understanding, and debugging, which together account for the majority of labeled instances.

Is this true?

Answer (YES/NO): NO